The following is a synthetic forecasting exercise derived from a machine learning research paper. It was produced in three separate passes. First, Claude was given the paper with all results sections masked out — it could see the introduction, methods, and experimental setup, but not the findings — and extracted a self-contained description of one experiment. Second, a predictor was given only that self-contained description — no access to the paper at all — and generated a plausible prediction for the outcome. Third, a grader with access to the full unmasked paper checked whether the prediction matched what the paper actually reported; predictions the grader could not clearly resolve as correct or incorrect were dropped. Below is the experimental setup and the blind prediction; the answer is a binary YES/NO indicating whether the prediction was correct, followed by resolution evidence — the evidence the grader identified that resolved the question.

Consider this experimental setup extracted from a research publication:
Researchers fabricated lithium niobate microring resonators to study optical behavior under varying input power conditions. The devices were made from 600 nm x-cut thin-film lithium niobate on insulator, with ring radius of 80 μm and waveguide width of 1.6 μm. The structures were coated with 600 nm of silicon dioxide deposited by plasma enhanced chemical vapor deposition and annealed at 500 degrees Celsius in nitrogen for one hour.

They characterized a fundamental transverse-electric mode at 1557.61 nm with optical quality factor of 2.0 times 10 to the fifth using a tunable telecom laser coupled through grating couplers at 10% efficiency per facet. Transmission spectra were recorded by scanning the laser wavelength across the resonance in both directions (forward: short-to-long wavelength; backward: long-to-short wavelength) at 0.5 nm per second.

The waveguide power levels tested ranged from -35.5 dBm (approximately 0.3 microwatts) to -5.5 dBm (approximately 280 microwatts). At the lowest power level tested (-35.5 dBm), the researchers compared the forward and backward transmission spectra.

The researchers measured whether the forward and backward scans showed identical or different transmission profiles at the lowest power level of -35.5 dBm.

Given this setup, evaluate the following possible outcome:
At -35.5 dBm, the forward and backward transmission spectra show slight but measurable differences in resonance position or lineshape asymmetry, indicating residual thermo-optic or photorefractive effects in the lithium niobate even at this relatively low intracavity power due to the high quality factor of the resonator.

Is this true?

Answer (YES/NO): NO